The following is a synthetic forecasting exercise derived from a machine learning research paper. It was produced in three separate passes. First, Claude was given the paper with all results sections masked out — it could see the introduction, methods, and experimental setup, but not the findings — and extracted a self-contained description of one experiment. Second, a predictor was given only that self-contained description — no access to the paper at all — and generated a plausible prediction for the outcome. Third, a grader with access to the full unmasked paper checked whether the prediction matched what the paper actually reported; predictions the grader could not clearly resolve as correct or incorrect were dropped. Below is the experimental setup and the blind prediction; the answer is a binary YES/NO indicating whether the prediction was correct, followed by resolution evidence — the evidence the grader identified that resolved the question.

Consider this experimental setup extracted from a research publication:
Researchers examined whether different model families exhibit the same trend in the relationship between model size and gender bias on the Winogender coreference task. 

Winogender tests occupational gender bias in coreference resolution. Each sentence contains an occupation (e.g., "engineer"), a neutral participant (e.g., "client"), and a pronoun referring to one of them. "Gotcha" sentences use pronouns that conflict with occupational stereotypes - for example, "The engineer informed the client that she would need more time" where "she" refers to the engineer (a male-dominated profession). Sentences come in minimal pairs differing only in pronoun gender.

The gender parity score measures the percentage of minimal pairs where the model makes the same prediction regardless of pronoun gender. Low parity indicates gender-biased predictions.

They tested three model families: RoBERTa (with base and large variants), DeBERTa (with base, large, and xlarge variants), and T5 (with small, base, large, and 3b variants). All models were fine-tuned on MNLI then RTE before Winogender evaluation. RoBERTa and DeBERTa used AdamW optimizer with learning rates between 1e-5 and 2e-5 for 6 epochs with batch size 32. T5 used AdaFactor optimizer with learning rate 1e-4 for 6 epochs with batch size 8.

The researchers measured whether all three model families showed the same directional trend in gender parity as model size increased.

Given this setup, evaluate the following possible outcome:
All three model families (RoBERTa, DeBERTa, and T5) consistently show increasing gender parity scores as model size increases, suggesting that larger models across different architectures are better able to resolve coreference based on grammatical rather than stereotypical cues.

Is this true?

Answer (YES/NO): YES